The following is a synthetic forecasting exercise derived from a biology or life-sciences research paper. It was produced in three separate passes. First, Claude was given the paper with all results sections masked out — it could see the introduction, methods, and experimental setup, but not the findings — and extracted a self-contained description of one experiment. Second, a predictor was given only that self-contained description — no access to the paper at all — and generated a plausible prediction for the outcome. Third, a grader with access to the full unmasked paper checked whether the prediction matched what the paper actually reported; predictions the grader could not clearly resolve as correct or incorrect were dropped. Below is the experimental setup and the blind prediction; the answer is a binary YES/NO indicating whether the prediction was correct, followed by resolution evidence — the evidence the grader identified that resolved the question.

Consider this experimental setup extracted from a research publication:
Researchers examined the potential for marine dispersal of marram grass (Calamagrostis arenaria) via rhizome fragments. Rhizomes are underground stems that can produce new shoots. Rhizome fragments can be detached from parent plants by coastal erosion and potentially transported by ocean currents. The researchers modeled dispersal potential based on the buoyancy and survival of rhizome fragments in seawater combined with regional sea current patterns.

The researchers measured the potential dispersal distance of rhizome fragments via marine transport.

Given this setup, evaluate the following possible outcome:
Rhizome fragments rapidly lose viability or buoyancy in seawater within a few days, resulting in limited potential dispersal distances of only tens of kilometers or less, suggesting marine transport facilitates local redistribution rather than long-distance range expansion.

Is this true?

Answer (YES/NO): NO